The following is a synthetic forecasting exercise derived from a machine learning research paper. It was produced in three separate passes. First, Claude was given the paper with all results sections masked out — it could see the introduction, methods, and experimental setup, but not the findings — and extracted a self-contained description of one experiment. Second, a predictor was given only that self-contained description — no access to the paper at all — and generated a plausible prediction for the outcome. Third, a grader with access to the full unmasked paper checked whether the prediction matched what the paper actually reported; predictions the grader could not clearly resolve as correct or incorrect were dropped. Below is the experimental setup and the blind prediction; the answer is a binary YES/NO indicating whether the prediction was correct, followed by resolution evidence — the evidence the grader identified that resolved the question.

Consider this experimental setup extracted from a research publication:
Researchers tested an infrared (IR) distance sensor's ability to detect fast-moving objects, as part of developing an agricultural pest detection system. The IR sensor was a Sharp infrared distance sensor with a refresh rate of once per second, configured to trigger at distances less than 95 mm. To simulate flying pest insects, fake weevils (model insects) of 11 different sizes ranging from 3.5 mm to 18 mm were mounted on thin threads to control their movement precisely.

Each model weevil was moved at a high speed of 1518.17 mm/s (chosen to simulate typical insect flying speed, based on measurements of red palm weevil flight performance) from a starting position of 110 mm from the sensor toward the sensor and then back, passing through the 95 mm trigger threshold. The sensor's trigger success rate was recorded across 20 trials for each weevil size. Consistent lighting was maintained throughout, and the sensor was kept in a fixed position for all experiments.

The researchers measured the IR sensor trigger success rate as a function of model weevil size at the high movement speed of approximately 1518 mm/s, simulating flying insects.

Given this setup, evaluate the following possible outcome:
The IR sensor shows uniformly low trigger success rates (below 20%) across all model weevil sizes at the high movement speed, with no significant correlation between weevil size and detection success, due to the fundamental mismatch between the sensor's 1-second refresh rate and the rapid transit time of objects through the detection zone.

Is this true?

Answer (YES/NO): NO